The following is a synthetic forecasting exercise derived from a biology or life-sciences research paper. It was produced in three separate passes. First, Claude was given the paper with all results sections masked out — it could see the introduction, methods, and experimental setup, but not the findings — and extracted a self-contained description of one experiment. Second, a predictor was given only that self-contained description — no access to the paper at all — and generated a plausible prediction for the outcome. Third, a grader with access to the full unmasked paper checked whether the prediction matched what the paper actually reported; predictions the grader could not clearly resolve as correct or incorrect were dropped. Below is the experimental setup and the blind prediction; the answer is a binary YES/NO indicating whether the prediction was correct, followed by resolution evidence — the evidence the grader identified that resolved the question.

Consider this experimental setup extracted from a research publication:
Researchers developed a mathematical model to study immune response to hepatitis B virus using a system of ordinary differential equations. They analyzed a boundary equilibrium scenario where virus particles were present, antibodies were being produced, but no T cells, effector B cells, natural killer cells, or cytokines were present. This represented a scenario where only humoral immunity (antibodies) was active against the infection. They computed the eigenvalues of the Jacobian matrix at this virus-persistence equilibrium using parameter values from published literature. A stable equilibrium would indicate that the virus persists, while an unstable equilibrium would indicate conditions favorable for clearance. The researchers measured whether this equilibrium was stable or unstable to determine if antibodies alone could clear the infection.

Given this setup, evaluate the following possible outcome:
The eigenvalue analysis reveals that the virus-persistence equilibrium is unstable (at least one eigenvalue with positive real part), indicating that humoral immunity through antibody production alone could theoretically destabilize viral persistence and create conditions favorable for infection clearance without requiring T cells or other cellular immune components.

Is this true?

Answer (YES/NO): NO